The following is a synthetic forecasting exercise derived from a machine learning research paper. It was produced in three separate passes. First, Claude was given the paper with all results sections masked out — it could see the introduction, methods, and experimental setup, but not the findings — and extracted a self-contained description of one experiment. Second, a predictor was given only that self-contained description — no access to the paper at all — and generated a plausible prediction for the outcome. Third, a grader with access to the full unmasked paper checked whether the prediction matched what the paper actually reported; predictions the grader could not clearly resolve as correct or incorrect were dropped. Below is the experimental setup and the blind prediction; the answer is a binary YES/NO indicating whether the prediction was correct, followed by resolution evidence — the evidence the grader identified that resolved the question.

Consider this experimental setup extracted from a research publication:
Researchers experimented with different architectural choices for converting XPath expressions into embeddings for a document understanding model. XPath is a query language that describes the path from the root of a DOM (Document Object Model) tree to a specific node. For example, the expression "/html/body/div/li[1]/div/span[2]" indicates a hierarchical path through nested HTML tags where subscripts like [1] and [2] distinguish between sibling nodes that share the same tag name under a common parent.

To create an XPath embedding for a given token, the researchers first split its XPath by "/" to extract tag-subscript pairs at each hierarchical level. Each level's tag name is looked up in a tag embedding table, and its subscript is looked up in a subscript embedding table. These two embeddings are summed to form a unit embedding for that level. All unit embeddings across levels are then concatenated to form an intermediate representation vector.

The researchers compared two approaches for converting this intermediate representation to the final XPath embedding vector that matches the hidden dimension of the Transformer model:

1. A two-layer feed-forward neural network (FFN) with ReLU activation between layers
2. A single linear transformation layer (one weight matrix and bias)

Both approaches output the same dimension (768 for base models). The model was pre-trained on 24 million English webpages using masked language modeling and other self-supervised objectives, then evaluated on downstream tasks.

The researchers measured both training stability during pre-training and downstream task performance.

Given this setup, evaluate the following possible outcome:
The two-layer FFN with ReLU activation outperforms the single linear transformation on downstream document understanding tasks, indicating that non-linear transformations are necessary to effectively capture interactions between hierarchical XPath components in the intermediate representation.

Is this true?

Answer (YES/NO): NO